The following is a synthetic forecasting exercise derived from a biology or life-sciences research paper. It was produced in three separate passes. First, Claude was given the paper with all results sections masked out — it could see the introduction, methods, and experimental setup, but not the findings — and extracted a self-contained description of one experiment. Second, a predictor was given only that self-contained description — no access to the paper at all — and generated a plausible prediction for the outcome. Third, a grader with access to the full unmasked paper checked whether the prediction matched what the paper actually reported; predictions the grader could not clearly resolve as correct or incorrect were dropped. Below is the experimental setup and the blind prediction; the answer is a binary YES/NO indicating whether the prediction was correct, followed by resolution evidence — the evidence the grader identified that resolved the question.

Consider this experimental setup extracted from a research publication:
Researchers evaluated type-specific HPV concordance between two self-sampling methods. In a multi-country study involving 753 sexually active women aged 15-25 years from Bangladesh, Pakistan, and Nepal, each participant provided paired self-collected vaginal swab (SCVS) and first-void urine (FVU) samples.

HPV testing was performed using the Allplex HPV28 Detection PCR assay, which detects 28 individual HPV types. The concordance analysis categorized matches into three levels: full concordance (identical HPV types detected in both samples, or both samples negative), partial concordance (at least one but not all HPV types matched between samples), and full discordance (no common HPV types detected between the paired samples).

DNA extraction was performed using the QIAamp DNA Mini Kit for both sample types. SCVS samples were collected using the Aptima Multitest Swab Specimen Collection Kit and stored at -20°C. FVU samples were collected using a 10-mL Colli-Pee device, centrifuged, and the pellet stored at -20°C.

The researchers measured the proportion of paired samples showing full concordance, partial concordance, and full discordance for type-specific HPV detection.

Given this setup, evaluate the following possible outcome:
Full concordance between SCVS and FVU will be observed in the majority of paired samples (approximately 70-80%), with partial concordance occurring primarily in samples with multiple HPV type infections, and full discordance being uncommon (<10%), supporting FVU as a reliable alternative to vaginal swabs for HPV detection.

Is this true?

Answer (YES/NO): NO